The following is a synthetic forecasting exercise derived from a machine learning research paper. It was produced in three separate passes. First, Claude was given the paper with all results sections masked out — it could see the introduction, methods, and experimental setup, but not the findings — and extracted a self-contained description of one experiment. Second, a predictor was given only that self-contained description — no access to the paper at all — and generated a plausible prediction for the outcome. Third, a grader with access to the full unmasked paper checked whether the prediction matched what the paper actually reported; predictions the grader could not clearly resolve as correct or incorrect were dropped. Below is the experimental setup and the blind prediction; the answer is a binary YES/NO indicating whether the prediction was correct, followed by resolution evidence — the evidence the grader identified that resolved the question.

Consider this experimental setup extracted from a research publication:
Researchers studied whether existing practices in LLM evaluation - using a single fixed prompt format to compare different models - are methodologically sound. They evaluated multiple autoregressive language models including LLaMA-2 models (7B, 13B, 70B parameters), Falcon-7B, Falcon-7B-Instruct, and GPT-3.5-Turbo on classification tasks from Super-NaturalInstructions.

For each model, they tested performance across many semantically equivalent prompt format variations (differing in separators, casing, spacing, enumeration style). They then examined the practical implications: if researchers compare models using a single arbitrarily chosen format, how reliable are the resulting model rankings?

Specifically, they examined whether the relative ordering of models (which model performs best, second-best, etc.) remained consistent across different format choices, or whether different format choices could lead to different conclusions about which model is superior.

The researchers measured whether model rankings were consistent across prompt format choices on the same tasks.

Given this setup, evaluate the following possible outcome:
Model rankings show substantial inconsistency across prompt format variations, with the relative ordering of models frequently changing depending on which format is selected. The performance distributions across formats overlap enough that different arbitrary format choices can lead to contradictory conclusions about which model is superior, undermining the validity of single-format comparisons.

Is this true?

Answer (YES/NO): YES